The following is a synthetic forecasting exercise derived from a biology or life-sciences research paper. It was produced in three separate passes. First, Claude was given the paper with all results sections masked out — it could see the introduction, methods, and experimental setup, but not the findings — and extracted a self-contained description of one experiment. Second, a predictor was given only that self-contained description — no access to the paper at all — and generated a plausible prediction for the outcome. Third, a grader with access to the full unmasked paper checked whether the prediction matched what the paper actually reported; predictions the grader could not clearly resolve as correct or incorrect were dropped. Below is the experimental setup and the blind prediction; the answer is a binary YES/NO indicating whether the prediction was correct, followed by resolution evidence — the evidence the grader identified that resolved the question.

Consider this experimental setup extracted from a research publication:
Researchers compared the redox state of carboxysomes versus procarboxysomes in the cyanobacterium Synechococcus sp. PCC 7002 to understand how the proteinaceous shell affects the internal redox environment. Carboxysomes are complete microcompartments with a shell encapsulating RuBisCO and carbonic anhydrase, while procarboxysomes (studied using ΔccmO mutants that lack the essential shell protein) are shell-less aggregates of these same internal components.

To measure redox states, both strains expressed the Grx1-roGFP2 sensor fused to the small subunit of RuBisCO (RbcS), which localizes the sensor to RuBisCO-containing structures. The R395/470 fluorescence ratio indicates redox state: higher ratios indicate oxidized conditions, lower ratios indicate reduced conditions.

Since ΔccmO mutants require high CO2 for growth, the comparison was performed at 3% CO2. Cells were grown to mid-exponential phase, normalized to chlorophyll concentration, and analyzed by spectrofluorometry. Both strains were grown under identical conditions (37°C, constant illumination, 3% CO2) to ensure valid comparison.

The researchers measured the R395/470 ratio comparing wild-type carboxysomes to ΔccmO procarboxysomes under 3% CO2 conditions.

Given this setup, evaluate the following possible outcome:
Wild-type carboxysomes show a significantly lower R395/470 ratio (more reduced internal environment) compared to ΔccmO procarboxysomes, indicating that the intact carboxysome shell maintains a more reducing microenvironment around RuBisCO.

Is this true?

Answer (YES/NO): NO